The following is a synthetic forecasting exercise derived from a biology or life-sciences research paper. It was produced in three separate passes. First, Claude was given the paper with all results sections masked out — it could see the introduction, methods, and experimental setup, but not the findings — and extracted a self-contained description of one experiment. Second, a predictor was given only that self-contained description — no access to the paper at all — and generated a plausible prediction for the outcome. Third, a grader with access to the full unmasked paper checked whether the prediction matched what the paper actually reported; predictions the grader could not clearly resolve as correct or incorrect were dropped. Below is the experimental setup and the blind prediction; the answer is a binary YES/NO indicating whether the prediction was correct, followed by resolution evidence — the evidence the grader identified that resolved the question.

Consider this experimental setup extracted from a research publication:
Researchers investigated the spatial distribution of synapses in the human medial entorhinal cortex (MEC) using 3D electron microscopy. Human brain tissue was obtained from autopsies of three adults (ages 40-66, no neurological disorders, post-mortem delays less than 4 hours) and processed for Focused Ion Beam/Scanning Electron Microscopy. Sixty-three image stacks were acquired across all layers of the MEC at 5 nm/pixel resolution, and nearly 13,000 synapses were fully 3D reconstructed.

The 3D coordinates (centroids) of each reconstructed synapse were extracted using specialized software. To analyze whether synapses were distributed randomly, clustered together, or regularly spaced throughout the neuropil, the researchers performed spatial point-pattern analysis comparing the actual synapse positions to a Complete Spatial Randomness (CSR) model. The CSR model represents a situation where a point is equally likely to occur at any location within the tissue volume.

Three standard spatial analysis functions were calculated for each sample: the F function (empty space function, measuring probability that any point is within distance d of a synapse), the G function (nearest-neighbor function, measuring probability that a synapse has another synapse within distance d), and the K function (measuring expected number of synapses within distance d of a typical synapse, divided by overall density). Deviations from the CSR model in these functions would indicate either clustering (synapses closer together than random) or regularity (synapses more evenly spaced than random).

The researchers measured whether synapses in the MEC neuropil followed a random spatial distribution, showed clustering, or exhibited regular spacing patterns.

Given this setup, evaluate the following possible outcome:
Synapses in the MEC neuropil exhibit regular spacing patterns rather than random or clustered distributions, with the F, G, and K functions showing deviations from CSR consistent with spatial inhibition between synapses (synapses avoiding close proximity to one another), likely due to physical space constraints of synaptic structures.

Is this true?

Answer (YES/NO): NO